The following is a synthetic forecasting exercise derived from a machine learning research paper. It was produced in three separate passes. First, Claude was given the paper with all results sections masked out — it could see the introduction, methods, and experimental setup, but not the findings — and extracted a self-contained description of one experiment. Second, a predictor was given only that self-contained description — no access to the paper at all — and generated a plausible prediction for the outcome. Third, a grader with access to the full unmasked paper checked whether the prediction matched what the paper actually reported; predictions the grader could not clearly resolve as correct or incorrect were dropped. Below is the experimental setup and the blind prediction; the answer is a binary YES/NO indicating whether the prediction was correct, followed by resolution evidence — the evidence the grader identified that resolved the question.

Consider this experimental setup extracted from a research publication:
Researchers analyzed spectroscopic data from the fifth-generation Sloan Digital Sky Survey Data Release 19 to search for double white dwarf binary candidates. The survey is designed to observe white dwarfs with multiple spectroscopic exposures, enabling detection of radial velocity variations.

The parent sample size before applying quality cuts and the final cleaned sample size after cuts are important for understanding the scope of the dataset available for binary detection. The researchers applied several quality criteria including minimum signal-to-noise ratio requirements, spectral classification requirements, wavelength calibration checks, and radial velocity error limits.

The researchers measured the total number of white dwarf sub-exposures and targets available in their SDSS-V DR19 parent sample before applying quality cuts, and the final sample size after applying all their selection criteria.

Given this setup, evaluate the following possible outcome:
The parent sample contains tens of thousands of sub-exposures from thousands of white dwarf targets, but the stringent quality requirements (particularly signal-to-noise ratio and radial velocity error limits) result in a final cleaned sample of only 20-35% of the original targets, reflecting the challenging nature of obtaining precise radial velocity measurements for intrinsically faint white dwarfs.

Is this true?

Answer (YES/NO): NO